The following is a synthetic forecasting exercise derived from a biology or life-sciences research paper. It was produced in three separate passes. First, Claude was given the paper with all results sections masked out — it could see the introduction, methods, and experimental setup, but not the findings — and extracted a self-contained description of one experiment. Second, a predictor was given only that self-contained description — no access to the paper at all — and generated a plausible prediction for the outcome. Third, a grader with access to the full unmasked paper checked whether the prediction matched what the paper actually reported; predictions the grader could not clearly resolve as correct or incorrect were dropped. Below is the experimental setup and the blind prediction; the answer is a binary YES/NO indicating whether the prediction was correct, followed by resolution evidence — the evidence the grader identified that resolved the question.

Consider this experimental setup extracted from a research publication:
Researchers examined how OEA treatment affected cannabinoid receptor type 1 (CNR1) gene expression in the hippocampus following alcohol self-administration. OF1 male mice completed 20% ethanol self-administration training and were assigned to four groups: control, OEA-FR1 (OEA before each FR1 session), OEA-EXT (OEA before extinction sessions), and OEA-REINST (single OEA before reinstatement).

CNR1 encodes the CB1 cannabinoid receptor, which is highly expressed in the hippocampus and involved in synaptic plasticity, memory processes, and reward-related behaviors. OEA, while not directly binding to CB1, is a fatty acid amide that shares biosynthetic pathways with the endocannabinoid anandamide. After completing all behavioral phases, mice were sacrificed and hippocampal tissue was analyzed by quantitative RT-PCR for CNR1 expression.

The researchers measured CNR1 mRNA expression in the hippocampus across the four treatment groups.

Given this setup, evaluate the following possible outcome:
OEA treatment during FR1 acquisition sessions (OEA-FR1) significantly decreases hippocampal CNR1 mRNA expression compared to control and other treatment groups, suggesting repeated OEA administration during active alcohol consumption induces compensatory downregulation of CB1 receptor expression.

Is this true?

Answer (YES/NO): NO